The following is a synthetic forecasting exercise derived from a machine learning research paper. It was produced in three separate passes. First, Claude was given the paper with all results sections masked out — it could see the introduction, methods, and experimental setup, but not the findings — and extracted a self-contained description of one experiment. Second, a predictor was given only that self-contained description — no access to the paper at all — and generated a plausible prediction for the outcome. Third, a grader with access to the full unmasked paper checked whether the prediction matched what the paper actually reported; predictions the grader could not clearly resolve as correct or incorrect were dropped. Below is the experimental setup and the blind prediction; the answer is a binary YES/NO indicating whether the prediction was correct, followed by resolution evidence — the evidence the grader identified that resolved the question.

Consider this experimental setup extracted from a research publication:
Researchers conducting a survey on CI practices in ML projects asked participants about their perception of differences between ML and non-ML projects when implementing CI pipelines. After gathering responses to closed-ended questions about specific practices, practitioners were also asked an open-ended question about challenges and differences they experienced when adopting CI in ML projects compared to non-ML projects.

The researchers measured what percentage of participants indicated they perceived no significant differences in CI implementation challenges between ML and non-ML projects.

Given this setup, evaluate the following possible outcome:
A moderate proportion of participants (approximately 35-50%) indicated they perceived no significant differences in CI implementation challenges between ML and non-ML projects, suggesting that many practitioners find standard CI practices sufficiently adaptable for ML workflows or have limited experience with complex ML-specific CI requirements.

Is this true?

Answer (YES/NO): NO